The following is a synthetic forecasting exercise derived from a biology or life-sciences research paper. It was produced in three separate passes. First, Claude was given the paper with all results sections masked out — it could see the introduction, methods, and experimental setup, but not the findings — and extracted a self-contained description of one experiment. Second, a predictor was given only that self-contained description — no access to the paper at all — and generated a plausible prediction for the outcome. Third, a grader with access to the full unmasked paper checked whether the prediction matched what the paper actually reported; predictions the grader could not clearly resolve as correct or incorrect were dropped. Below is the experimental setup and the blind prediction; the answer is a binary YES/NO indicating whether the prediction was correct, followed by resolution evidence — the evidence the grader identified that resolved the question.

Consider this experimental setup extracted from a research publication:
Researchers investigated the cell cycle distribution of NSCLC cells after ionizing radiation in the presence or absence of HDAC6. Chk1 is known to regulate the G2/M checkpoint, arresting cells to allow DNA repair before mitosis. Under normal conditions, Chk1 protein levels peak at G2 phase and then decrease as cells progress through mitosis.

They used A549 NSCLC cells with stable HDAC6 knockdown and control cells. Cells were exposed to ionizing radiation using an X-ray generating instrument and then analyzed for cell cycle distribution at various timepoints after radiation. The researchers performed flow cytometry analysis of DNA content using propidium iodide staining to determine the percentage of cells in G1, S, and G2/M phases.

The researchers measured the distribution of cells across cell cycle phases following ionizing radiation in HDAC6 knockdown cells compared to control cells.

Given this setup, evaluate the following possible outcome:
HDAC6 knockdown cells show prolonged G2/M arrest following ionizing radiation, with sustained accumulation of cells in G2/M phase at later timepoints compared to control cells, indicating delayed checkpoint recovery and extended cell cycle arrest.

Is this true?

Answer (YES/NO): YES